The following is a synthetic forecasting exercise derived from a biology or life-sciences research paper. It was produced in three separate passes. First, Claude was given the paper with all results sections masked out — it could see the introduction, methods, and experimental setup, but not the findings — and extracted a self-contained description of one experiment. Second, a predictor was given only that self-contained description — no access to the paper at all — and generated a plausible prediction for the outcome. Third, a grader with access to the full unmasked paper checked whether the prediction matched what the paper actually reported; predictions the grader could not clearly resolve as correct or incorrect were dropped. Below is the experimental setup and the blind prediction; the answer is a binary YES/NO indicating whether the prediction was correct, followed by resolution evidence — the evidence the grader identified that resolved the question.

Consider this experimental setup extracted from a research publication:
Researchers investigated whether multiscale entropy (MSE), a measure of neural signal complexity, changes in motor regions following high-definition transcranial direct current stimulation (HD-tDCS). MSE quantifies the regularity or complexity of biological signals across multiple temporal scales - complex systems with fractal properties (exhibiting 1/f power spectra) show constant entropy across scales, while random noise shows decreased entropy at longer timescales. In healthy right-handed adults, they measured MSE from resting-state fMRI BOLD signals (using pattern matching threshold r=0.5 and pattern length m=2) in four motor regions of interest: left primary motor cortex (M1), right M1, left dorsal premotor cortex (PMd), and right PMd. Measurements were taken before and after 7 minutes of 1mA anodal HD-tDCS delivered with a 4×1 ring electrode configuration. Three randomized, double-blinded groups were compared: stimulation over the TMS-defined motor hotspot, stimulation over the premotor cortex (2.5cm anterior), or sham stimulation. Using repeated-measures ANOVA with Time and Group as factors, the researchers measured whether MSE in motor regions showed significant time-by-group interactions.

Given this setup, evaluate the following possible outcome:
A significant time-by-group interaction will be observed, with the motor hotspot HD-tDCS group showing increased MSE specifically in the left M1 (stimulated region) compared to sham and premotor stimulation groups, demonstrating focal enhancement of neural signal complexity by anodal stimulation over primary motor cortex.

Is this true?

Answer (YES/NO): NO